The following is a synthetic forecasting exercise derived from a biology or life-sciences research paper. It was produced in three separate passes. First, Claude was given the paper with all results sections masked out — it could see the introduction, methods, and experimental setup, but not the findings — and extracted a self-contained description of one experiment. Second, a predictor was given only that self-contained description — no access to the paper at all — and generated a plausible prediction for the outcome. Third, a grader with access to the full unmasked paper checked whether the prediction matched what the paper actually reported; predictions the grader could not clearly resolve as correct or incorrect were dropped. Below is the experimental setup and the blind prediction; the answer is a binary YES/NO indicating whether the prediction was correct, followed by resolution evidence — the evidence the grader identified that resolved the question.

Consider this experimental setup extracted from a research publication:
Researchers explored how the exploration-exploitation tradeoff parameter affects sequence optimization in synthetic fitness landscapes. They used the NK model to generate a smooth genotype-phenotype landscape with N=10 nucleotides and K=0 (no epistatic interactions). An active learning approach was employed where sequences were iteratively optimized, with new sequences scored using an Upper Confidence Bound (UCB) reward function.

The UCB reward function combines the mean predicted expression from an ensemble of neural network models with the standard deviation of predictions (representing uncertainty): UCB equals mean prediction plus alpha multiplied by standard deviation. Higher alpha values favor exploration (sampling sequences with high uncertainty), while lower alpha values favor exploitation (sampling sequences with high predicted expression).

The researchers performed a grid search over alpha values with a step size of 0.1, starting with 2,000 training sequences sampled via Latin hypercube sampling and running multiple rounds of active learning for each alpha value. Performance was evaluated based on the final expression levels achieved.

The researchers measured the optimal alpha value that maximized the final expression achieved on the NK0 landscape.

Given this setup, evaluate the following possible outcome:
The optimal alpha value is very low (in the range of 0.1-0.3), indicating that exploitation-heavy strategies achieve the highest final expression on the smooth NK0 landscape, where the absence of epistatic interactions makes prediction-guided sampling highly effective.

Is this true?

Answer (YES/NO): NO